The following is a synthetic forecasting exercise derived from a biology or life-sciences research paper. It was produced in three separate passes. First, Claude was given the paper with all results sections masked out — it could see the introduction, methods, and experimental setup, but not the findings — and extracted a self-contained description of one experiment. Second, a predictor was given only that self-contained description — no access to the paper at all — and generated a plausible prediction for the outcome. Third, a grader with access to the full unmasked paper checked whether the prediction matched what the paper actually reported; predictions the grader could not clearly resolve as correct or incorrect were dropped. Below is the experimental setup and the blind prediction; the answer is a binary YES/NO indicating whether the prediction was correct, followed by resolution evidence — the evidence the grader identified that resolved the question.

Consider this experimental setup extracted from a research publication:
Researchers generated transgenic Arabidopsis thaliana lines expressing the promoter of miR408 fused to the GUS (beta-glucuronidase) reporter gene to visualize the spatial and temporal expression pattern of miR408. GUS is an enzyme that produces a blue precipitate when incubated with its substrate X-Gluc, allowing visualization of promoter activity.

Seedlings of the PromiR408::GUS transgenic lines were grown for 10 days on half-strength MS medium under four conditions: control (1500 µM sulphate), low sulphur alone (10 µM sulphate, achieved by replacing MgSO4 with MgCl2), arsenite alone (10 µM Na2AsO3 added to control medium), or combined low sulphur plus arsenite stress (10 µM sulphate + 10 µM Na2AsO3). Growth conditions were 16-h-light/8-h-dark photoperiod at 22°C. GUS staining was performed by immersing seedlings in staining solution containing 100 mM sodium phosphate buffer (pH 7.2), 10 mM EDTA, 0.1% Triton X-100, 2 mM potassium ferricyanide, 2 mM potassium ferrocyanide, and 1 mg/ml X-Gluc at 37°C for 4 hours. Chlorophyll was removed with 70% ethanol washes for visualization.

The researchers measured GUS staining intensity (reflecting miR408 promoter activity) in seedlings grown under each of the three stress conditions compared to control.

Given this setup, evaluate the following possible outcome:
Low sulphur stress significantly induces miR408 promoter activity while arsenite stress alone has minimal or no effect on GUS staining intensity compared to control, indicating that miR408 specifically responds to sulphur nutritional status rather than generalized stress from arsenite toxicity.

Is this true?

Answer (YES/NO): NO